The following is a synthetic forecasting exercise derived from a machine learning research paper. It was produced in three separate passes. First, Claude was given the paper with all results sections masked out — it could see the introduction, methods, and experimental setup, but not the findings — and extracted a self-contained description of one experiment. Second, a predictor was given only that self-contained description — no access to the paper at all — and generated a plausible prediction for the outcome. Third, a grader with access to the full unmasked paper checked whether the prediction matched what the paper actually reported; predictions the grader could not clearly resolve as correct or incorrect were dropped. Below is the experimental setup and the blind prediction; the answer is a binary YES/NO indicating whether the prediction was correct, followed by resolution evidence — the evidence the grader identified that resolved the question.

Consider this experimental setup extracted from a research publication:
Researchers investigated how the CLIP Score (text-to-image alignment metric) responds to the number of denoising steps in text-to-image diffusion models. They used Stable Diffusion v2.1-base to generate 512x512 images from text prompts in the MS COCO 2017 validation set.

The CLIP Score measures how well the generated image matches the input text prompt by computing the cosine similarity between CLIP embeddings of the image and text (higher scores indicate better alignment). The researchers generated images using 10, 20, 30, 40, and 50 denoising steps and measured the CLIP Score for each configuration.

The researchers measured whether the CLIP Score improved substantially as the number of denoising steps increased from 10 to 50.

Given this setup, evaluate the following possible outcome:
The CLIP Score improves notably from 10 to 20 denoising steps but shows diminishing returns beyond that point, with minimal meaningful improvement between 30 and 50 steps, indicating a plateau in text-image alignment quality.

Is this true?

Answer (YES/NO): NO